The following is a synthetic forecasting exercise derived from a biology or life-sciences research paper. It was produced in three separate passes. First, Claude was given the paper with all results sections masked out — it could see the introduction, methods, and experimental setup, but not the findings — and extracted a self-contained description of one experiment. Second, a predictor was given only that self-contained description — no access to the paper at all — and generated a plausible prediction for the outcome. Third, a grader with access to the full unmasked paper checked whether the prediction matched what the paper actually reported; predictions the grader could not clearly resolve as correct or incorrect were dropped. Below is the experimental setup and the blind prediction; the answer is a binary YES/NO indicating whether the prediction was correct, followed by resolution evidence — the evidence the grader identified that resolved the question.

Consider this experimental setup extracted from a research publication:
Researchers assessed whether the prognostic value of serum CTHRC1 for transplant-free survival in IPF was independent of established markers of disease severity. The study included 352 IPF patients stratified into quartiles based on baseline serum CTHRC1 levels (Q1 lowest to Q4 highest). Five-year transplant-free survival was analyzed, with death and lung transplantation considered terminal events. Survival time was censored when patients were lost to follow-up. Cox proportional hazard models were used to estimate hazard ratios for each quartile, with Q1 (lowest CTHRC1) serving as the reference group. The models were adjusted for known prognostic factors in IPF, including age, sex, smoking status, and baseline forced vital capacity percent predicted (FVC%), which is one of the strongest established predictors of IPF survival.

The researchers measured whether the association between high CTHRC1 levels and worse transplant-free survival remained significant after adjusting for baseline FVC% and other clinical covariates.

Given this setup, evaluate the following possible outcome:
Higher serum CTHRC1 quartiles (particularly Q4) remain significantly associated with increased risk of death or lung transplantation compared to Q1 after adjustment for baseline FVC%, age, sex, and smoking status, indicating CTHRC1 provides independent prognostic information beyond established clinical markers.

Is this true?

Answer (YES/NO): YES